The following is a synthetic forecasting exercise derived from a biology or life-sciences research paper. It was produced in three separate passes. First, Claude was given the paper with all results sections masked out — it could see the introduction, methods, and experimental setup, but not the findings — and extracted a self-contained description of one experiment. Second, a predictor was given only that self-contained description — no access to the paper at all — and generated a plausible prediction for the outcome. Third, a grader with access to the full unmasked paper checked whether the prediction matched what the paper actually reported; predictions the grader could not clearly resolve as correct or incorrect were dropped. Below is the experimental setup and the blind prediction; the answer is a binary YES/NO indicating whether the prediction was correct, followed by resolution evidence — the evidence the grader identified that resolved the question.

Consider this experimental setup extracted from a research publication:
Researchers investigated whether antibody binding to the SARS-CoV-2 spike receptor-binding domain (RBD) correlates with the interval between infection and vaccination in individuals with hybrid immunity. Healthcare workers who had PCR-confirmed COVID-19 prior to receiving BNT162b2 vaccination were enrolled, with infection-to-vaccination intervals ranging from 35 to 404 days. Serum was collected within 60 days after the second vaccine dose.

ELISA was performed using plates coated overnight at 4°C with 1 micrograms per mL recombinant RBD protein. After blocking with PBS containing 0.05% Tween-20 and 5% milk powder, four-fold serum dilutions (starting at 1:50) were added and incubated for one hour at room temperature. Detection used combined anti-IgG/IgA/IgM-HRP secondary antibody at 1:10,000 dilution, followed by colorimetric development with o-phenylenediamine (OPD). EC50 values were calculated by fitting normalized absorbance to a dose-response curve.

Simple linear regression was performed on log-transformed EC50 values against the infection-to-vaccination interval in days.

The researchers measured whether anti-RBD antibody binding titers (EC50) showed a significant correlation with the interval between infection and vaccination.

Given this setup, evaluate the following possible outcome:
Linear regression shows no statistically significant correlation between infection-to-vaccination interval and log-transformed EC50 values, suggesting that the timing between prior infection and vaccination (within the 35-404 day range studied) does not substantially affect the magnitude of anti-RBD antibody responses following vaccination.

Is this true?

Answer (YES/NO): NO